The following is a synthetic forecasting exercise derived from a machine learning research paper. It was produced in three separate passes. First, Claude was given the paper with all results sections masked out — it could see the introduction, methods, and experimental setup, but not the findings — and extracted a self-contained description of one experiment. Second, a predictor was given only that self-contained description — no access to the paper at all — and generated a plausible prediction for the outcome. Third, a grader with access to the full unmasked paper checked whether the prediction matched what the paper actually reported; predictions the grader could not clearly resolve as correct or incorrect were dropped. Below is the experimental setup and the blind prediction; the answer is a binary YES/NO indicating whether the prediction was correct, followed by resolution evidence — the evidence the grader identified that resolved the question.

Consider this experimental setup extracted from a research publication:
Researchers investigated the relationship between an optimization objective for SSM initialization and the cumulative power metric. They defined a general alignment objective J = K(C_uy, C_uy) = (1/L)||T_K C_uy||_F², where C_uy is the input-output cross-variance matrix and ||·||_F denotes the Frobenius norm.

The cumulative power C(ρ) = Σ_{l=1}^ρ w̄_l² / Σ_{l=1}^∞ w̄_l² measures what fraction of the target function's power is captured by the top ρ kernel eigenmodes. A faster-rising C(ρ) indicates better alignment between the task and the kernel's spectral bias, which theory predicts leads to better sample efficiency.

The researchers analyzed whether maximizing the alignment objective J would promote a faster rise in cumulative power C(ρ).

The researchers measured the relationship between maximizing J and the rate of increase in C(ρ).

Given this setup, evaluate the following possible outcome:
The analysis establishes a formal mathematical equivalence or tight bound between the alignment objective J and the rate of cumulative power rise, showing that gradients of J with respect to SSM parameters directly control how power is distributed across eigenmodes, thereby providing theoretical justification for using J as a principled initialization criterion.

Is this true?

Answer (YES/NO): NO